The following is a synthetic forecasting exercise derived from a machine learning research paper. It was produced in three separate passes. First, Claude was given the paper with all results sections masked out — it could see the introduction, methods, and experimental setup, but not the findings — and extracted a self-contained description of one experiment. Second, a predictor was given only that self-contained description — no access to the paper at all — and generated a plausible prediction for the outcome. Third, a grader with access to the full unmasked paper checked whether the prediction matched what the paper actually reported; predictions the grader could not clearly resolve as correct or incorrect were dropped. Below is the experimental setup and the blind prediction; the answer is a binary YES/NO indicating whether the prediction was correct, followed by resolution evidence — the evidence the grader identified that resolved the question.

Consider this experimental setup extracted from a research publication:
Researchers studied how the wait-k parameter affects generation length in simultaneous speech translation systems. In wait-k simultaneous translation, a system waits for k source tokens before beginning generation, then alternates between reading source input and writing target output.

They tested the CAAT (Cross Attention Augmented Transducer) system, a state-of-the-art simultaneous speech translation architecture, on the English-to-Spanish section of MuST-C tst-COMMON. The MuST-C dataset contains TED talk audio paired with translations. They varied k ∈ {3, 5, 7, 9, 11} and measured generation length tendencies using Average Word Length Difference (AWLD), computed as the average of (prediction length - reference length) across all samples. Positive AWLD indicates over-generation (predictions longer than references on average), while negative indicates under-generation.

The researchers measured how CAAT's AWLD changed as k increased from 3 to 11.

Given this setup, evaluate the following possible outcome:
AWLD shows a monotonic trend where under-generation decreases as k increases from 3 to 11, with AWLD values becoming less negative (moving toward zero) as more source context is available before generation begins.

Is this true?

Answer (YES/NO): NO